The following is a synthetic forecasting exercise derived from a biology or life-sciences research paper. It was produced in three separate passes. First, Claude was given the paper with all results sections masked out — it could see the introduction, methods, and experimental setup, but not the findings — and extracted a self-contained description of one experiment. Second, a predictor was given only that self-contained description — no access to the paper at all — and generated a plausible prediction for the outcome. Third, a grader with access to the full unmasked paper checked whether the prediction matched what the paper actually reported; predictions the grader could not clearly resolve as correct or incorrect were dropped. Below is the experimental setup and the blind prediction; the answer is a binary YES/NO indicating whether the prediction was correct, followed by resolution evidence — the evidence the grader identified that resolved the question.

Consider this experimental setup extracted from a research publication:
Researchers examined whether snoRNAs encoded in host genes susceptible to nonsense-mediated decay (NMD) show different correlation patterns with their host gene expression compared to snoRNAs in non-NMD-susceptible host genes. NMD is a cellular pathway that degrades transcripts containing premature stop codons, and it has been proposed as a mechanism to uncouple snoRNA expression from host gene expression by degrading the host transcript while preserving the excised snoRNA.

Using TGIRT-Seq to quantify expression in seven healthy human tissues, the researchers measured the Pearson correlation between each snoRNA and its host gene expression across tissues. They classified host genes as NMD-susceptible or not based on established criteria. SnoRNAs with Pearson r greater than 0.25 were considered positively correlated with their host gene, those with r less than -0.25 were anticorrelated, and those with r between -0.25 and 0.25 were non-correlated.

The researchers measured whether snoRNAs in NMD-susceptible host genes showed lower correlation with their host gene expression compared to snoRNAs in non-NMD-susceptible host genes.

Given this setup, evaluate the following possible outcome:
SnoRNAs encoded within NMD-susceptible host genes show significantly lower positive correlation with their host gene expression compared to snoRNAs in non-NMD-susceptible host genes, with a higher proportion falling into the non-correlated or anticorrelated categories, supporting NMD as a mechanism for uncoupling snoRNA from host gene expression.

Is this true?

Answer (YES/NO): NO